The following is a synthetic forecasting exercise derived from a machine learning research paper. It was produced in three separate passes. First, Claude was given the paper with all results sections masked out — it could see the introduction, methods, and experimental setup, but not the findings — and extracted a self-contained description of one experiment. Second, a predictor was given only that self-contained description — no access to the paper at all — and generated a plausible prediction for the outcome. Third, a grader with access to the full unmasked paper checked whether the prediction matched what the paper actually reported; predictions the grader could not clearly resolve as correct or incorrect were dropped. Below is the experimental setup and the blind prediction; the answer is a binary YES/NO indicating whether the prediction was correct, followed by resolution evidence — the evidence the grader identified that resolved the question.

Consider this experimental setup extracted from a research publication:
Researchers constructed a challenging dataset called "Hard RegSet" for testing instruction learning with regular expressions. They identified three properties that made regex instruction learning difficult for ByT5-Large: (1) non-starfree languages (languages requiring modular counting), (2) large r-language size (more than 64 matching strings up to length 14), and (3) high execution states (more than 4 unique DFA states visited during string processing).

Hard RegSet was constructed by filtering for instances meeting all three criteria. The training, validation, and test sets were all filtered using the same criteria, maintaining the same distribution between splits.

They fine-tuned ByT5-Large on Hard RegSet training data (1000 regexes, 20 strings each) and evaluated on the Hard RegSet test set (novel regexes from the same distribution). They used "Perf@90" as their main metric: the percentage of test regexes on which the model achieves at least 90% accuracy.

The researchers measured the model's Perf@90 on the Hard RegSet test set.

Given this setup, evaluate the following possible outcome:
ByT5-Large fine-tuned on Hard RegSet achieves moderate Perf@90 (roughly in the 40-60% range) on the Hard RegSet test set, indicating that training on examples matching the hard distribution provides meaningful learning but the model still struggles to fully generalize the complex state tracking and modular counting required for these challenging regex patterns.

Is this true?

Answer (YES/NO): NO